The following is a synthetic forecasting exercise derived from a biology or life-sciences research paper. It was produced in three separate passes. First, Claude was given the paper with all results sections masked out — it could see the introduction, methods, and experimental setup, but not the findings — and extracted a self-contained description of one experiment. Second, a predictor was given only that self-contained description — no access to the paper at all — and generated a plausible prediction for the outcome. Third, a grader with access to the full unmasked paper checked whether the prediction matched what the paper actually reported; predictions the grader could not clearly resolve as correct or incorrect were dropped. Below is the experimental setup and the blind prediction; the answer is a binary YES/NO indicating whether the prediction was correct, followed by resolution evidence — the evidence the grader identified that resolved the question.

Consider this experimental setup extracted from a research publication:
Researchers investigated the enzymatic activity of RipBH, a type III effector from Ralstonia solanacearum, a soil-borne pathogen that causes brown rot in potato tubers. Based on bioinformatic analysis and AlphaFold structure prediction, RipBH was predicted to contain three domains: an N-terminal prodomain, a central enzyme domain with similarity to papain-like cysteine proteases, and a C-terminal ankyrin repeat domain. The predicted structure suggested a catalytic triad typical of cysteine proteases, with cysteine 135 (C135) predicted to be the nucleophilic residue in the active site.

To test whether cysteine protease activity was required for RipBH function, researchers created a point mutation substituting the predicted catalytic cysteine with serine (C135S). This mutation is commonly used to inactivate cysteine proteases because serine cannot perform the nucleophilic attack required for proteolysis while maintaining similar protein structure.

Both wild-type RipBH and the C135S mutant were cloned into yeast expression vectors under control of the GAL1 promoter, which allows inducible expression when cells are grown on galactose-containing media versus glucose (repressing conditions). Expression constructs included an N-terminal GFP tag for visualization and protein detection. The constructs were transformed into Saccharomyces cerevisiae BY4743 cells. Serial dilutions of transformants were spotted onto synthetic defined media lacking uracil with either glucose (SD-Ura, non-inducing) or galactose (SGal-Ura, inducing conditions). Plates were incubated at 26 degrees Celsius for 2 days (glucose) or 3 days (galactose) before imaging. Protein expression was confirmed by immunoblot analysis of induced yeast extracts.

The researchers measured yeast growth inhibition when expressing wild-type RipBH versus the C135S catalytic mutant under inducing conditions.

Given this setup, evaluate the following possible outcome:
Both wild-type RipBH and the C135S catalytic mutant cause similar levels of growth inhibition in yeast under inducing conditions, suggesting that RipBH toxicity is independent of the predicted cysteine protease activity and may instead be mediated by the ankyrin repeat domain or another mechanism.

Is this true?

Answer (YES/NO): NO